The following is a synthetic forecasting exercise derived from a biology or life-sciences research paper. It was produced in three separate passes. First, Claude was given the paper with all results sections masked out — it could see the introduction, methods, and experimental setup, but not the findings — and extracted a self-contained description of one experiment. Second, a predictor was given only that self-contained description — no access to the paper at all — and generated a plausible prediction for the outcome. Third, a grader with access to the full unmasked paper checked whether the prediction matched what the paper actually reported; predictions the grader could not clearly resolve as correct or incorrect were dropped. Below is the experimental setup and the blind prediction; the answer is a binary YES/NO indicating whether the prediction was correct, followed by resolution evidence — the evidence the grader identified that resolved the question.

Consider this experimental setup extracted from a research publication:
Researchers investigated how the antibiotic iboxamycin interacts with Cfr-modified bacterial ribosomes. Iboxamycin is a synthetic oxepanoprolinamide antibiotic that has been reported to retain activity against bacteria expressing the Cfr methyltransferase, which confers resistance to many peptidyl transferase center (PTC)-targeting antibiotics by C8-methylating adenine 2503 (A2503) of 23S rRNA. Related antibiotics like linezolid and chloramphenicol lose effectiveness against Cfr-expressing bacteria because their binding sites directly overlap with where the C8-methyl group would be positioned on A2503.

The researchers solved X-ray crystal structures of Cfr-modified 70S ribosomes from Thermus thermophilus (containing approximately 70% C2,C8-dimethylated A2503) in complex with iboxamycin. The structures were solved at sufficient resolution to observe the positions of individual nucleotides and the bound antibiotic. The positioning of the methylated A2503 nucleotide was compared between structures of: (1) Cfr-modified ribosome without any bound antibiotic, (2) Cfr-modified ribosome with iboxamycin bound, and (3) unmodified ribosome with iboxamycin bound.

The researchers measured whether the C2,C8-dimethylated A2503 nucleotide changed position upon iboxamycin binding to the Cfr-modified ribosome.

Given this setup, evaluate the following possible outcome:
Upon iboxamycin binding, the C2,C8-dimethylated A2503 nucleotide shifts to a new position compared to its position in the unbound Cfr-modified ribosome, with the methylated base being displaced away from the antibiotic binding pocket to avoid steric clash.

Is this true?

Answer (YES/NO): YES